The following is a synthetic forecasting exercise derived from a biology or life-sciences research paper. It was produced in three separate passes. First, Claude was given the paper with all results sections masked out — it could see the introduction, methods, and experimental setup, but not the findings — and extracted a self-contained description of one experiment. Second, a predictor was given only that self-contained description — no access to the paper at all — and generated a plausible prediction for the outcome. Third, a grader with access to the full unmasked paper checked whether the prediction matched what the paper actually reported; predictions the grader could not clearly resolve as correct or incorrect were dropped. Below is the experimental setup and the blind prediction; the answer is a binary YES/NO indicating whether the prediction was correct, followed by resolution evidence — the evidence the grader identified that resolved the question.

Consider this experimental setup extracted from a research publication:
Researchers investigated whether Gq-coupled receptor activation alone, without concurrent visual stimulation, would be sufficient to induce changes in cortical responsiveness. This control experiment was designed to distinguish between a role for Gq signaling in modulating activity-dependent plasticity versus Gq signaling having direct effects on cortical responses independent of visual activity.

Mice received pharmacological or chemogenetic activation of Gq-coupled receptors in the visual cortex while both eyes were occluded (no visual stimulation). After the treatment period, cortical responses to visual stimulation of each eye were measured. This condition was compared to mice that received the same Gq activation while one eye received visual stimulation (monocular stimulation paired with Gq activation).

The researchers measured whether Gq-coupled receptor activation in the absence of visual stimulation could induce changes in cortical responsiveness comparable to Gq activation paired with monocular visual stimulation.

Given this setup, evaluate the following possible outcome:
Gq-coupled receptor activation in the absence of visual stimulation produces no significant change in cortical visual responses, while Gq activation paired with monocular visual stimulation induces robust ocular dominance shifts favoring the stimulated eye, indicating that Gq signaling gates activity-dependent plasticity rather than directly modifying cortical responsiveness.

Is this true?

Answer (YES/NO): NO